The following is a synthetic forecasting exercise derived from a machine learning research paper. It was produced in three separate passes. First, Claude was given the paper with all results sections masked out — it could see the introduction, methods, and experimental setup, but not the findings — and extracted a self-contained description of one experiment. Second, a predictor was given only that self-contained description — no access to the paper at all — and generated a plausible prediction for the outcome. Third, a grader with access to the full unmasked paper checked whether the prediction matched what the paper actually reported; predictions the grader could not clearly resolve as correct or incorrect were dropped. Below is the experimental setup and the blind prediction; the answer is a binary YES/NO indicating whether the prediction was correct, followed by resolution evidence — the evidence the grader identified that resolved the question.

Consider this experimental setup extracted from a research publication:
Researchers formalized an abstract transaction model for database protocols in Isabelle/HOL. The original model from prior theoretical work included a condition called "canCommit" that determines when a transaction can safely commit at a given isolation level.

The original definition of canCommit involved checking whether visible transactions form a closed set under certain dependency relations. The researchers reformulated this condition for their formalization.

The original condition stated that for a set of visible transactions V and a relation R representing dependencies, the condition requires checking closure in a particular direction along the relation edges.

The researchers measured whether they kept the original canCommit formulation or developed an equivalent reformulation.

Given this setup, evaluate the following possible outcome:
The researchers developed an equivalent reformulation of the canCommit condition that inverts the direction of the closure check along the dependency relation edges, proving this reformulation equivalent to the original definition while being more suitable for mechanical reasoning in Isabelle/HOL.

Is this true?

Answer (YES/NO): YES